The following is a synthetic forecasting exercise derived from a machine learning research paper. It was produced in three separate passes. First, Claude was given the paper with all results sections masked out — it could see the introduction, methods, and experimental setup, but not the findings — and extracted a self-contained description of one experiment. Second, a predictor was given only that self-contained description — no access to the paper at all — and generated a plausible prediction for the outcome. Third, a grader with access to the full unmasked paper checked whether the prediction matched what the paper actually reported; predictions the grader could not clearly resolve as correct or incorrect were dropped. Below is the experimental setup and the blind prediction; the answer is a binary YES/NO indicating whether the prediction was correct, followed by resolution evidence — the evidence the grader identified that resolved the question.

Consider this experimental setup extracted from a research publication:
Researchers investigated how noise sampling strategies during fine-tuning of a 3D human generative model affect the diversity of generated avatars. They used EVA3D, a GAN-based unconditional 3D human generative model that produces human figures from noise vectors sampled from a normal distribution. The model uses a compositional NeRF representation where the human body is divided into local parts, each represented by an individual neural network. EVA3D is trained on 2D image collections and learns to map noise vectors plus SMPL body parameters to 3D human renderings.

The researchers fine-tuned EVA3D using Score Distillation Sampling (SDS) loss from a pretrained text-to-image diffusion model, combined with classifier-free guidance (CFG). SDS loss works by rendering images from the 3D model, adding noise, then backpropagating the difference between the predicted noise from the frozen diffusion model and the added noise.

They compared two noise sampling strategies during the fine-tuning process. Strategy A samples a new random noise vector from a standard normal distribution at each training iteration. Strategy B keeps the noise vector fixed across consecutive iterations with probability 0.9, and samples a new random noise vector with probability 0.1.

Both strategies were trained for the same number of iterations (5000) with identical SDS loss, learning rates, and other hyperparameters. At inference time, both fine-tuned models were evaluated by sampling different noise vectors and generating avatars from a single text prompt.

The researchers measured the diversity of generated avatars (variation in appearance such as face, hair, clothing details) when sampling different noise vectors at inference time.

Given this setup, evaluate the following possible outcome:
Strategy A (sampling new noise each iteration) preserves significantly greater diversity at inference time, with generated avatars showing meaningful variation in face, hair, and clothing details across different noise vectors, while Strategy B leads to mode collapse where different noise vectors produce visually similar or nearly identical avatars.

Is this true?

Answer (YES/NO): NO